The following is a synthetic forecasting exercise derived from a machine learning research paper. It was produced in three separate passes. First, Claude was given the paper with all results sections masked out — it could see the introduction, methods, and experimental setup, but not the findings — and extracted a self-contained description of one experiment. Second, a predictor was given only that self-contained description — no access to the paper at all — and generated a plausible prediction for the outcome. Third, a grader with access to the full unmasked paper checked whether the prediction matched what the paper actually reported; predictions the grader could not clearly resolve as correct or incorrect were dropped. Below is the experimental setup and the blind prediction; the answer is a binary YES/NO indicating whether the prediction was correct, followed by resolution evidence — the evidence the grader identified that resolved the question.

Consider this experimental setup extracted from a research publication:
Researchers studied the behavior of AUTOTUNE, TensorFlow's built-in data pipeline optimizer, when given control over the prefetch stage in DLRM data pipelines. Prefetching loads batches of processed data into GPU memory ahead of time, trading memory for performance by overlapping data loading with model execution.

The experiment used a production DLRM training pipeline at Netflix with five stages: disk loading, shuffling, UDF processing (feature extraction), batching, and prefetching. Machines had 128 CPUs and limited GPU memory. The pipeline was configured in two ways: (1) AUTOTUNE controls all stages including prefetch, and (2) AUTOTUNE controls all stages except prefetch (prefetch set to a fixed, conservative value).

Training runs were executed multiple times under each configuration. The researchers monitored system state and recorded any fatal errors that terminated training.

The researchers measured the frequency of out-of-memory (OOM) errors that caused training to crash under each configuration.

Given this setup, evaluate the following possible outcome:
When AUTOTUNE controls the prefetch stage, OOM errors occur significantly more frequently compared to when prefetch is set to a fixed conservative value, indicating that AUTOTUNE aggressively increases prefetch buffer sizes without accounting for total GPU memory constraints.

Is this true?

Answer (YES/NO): YES